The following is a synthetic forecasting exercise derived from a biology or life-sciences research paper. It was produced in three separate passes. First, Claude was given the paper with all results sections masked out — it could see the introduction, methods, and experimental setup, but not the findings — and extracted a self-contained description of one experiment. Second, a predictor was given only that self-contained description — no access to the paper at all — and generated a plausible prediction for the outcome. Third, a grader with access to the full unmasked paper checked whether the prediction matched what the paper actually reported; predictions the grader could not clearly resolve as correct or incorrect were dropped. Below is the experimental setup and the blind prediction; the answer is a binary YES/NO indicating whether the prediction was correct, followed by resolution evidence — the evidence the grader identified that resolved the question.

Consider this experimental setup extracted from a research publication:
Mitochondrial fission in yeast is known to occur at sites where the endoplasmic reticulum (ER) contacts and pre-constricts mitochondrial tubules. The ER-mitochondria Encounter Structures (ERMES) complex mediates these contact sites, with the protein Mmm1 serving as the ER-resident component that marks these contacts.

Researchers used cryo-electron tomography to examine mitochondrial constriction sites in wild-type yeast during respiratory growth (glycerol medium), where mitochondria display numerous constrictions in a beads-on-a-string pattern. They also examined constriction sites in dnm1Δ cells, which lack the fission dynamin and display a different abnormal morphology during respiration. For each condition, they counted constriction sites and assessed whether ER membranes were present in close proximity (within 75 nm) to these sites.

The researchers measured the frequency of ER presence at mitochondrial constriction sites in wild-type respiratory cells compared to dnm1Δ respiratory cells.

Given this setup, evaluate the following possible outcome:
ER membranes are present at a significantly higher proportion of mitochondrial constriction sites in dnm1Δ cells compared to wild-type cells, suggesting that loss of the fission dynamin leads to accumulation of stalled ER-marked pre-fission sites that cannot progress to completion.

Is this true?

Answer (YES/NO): YES